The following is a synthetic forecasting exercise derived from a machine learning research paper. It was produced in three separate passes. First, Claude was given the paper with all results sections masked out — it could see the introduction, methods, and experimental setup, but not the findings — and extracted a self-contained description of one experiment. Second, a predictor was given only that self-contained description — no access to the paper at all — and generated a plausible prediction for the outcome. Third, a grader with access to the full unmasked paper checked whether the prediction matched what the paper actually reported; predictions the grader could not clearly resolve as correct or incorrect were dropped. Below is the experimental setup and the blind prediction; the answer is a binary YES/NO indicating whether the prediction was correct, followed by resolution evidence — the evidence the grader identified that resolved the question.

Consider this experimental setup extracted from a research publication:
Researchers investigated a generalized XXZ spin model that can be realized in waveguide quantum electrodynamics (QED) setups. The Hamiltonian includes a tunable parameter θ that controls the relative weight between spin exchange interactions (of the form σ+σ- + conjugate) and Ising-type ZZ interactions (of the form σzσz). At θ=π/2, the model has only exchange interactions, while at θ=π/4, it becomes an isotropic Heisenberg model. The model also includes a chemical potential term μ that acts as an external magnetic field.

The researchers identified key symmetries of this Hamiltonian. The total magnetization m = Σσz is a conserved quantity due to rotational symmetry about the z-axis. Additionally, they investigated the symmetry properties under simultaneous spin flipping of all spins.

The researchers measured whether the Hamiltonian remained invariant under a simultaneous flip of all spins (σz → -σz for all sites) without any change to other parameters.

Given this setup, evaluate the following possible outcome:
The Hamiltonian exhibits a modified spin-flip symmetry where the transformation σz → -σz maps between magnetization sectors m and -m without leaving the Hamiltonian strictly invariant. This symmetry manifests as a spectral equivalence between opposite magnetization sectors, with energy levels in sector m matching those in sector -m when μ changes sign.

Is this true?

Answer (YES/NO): YES